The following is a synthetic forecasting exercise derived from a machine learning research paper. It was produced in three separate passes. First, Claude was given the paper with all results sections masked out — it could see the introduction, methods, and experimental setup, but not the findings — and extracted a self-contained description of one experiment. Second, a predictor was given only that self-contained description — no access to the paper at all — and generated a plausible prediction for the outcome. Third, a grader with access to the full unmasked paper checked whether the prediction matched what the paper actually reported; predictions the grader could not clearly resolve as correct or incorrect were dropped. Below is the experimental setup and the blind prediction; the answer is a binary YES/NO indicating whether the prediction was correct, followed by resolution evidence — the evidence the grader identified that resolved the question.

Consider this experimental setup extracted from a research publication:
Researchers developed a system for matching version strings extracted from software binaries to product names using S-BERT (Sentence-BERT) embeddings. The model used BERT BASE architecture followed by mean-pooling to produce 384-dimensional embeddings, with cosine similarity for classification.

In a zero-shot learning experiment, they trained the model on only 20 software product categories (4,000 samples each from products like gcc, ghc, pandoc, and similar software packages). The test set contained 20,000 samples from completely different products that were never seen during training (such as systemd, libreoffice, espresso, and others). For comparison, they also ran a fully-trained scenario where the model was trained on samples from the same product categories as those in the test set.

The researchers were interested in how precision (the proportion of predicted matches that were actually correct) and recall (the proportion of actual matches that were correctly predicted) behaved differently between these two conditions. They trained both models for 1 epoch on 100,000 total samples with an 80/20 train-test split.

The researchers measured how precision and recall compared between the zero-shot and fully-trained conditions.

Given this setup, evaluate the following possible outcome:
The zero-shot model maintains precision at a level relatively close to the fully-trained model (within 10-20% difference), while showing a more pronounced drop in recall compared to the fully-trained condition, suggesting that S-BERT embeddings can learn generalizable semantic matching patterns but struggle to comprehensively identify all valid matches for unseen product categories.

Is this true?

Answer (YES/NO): YES